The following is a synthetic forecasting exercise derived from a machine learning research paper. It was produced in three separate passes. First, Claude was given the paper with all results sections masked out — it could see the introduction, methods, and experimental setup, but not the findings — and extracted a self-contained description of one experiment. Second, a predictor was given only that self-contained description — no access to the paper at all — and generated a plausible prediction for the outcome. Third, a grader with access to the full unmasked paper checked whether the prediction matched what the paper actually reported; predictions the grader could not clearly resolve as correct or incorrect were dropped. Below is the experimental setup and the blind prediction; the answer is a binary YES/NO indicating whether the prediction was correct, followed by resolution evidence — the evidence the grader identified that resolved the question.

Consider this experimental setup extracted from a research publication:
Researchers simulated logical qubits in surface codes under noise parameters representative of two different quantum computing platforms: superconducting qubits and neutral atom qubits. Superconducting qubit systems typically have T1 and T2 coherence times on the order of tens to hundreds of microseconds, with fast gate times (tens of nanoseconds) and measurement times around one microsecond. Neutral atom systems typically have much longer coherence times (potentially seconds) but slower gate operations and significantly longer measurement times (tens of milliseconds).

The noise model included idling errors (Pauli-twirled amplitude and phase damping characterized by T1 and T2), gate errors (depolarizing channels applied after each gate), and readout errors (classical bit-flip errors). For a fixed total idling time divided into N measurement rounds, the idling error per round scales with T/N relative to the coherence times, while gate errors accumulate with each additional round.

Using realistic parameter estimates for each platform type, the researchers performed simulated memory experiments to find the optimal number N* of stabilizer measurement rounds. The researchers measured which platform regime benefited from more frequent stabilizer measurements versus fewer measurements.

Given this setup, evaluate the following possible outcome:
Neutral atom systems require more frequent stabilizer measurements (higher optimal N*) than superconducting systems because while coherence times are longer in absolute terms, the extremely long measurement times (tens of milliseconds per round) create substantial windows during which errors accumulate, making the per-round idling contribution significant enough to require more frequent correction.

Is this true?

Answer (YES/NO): NO